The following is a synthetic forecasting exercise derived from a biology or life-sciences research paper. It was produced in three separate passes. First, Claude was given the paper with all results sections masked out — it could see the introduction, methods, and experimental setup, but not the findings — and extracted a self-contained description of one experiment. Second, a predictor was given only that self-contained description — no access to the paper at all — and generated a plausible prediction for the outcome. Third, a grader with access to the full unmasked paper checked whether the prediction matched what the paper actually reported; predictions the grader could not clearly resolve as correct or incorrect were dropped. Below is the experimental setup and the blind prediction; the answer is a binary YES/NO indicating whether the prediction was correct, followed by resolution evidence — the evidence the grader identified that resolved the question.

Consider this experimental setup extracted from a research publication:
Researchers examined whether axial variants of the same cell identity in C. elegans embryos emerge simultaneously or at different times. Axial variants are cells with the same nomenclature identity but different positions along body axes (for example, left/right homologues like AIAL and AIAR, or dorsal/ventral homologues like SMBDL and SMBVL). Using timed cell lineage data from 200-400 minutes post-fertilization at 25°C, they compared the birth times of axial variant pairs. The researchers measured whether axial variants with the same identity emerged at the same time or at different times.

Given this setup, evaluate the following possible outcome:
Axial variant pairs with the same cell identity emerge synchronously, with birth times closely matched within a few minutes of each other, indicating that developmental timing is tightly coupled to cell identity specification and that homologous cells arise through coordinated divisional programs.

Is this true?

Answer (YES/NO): NO